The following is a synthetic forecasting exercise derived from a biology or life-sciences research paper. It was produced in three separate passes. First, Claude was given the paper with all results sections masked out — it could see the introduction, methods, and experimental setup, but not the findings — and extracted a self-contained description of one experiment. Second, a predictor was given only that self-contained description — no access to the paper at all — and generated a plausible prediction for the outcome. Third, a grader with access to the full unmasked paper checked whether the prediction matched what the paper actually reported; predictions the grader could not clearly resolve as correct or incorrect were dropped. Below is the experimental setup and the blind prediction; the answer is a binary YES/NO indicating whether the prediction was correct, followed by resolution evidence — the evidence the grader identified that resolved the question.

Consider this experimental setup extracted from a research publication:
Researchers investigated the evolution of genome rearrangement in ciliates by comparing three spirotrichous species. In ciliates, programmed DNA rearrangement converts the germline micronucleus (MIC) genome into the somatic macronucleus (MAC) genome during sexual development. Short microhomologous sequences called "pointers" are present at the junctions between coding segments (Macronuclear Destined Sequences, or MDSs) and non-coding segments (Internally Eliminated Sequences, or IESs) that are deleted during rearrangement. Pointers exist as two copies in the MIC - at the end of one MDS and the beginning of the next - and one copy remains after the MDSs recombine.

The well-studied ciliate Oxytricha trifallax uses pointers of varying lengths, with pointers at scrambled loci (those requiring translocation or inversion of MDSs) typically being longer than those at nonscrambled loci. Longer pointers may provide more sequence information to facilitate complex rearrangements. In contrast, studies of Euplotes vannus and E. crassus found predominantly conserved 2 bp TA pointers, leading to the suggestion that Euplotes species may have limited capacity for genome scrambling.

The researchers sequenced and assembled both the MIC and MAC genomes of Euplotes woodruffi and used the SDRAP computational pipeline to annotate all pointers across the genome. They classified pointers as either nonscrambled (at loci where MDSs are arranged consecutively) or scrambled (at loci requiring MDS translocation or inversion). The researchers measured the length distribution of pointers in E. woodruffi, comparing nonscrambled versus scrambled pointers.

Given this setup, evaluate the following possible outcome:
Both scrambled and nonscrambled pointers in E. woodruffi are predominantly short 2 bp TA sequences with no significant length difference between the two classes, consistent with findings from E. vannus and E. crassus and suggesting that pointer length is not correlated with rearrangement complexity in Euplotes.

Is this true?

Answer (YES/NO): NO